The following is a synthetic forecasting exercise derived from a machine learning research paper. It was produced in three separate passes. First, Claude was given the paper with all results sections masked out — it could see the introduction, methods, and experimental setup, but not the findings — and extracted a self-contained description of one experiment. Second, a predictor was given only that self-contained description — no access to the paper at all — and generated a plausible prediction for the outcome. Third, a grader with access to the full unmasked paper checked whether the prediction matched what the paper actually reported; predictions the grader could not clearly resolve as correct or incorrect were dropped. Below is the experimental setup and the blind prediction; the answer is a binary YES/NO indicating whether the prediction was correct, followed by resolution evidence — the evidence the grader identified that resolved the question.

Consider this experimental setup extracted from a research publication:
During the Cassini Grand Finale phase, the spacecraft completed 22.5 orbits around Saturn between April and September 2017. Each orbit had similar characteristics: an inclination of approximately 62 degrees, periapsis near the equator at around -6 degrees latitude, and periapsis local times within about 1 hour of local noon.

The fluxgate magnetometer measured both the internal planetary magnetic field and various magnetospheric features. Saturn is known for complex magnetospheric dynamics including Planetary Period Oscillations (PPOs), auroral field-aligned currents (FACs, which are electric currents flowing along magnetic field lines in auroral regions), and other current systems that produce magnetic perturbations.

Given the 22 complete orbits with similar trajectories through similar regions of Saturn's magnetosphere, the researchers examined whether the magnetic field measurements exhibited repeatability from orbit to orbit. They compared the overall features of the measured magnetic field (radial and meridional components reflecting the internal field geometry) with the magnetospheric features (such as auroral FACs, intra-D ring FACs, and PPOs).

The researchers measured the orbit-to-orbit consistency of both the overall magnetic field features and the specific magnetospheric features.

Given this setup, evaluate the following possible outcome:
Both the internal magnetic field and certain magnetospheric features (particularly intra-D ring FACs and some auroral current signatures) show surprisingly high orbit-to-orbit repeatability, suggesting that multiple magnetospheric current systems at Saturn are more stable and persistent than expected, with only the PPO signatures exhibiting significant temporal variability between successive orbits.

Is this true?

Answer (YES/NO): NO